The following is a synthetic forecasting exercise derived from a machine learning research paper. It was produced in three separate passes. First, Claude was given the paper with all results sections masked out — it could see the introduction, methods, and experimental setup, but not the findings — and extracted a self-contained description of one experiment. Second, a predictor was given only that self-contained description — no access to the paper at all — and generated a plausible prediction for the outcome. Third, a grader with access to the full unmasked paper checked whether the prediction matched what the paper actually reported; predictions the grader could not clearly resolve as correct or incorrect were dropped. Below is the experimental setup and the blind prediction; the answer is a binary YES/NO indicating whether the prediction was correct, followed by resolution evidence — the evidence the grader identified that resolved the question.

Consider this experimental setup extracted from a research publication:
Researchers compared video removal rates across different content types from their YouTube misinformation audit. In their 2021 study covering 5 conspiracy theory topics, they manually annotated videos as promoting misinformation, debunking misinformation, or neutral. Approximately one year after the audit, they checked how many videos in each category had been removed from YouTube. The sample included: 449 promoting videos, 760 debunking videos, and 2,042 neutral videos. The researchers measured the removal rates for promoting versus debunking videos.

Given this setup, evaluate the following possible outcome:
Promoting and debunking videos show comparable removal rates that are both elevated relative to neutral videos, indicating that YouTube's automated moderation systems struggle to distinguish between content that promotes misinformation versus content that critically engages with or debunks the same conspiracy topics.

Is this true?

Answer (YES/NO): NO